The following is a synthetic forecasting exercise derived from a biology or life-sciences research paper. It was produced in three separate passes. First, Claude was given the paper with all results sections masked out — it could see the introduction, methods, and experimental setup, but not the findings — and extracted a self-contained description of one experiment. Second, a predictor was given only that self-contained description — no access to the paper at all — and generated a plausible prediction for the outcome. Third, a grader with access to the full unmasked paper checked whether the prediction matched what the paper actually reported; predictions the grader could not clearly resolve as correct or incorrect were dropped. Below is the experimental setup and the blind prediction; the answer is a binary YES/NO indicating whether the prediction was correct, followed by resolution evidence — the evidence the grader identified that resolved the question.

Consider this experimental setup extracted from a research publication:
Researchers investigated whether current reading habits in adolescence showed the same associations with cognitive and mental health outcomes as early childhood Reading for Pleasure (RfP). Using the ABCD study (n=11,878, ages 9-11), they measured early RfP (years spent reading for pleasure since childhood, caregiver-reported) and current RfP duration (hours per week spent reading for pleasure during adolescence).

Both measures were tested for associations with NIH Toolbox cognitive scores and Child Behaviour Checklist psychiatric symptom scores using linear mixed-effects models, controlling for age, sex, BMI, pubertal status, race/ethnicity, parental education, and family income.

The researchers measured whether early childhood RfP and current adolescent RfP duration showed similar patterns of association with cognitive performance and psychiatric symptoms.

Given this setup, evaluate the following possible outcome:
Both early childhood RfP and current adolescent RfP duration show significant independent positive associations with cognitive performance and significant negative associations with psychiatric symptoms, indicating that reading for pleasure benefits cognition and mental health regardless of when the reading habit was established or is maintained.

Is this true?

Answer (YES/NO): YES